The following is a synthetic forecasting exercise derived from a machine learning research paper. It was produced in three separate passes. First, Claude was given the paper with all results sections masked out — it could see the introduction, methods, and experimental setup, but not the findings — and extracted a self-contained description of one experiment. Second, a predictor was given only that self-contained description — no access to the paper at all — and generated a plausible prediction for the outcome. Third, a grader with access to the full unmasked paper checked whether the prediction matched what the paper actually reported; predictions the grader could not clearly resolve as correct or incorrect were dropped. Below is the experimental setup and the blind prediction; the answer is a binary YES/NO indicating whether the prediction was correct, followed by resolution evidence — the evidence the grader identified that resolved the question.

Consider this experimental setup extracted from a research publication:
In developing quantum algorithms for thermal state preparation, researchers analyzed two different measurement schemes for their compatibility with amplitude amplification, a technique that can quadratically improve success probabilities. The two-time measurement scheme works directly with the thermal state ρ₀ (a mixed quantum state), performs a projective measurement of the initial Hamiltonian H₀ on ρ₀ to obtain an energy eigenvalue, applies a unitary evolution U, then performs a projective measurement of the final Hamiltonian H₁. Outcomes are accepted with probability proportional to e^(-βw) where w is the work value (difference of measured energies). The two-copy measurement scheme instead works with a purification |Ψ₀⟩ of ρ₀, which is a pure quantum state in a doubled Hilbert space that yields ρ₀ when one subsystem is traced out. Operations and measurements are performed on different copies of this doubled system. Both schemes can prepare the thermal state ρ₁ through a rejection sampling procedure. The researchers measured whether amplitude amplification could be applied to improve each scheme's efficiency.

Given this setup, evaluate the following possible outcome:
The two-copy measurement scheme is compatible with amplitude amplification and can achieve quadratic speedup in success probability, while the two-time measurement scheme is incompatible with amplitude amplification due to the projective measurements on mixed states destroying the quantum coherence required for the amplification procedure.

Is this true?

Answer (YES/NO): YES